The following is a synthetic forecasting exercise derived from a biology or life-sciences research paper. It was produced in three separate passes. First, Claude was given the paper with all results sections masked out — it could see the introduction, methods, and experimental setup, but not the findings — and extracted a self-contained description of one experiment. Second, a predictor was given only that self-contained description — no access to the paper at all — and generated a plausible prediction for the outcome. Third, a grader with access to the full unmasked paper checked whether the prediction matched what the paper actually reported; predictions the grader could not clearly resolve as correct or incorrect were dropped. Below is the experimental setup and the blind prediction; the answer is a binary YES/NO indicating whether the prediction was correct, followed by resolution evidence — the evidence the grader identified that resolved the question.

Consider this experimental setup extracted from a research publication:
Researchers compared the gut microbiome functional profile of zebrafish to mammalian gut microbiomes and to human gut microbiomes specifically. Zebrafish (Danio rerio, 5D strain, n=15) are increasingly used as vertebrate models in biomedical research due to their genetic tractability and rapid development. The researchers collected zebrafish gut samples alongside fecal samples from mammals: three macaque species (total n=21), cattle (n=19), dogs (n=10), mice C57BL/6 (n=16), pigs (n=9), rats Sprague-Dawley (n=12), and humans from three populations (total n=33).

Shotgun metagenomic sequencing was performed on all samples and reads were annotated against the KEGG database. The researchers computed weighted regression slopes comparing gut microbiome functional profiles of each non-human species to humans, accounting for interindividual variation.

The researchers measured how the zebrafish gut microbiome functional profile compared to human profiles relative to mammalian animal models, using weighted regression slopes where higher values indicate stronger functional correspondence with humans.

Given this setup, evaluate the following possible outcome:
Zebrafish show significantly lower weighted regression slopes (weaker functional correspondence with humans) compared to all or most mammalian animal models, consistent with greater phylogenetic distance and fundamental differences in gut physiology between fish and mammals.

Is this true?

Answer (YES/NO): YES